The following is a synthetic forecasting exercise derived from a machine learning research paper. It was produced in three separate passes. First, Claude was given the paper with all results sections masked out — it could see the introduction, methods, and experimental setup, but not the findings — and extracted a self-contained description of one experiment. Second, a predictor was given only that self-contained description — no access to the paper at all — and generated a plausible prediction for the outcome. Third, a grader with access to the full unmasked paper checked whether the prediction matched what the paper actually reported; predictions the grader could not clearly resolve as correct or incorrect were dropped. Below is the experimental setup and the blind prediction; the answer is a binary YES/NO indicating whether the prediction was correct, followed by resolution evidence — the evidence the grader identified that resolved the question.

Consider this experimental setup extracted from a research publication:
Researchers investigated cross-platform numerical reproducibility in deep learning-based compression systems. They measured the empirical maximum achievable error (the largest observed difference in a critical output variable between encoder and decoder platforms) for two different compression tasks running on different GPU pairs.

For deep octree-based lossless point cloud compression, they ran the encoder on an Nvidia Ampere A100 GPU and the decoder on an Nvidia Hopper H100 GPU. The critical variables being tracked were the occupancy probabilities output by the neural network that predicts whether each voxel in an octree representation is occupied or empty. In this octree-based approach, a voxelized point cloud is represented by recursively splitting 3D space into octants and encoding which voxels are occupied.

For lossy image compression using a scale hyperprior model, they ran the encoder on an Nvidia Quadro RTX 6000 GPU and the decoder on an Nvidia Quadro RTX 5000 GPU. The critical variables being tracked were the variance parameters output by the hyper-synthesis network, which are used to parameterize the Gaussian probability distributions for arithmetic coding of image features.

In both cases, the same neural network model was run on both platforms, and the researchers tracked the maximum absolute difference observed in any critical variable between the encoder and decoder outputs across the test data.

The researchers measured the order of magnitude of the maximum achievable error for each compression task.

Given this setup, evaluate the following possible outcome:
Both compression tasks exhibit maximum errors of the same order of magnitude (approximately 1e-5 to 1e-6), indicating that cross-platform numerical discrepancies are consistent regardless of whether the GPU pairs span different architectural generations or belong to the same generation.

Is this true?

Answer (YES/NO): NO